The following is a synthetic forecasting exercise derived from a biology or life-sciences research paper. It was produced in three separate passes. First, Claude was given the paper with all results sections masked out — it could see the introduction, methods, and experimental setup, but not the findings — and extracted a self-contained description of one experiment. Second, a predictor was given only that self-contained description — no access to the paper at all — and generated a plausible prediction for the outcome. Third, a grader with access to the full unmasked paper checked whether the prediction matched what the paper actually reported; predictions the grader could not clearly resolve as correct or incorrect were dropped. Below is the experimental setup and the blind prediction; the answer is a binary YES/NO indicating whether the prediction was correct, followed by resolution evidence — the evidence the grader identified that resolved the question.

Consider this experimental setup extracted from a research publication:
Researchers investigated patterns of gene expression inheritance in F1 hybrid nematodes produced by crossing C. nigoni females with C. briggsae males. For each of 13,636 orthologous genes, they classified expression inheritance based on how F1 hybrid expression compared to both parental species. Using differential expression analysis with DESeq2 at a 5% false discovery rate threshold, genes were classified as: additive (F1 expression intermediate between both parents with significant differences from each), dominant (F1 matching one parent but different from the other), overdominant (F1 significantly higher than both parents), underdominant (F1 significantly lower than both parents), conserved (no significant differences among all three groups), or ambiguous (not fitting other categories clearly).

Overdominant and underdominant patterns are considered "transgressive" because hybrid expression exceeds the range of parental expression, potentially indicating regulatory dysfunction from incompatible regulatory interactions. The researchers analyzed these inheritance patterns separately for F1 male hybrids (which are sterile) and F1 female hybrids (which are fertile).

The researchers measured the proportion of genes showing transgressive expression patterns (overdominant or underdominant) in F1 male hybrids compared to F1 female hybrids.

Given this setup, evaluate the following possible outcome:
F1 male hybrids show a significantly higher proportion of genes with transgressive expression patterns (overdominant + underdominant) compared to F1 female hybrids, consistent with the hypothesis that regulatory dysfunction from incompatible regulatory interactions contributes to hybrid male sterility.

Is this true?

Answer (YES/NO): NO